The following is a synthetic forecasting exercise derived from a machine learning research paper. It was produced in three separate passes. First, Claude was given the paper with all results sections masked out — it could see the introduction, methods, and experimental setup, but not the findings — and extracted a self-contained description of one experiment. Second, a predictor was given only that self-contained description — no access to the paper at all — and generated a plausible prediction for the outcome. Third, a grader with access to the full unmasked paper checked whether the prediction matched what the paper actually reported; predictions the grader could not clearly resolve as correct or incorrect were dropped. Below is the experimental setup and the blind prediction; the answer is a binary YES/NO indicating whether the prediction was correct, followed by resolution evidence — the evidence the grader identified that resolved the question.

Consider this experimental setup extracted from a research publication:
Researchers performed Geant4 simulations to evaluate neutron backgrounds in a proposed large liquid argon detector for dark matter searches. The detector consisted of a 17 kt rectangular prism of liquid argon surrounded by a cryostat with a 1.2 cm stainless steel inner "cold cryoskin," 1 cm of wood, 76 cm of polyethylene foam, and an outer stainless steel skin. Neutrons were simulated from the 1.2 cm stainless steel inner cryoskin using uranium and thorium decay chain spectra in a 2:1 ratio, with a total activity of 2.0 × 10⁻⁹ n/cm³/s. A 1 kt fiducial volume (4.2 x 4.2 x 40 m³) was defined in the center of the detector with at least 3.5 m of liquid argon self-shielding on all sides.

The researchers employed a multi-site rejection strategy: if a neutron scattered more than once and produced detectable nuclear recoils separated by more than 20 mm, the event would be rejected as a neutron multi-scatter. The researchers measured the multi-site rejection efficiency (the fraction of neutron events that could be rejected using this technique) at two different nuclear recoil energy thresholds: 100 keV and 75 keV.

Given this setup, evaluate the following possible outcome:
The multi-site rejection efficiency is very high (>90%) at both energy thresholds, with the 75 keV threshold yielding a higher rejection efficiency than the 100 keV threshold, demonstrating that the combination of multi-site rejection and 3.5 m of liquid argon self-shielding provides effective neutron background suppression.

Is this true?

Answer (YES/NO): NO